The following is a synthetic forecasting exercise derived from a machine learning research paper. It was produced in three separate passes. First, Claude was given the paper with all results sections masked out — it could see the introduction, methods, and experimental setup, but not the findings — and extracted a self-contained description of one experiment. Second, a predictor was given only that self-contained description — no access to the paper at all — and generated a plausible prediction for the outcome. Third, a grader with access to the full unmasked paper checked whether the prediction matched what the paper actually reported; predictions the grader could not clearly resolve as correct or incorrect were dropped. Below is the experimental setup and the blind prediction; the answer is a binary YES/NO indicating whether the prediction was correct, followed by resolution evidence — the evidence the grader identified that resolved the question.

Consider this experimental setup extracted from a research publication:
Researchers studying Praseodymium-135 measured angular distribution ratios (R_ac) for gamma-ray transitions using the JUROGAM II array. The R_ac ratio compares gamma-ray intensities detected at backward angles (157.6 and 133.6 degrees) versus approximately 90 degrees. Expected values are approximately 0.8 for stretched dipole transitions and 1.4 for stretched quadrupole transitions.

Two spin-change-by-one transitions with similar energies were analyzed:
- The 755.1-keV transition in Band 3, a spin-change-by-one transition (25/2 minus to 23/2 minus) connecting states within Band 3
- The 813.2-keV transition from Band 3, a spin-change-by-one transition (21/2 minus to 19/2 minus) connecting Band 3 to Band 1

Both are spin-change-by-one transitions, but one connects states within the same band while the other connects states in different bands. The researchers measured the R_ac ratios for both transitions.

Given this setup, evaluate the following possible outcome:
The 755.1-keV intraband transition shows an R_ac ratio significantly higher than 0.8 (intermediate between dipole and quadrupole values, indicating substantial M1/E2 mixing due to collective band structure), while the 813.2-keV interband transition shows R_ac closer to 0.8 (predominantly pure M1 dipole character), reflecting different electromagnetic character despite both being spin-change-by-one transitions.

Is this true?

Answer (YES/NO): NO